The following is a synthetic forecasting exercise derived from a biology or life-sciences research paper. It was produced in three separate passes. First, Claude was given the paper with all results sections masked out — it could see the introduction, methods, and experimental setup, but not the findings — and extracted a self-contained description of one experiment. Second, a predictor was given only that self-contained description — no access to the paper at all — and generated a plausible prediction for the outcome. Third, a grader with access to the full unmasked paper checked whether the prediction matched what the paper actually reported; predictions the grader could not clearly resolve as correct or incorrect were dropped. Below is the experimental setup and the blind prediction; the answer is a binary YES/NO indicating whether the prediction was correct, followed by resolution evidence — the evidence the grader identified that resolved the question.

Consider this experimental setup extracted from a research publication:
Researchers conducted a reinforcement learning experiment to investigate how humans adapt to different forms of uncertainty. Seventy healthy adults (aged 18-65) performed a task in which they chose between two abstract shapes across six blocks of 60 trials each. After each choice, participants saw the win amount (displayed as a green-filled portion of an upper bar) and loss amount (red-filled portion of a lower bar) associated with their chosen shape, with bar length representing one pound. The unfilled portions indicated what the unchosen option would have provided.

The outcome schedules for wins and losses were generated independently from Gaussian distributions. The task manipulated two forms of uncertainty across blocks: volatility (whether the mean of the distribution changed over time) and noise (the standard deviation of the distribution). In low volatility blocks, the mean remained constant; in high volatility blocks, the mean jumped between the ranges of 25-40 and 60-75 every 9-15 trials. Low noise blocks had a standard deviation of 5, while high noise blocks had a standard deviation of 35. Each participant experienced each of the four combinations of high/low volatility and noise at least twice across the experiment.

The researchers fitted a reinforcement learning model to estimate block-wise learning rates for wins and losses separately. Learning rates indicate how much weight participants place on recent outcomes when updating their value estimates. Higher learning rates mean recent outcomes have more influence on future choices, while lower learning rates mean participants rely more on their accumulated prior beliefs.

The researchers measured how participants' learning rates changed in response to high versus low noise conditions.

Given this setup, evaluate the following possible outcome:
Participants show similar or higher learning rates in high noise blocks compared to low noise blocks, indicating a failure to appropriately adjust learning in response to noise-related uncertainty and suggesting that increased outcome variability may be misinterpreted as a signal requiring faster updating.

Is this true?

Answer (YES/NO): YES